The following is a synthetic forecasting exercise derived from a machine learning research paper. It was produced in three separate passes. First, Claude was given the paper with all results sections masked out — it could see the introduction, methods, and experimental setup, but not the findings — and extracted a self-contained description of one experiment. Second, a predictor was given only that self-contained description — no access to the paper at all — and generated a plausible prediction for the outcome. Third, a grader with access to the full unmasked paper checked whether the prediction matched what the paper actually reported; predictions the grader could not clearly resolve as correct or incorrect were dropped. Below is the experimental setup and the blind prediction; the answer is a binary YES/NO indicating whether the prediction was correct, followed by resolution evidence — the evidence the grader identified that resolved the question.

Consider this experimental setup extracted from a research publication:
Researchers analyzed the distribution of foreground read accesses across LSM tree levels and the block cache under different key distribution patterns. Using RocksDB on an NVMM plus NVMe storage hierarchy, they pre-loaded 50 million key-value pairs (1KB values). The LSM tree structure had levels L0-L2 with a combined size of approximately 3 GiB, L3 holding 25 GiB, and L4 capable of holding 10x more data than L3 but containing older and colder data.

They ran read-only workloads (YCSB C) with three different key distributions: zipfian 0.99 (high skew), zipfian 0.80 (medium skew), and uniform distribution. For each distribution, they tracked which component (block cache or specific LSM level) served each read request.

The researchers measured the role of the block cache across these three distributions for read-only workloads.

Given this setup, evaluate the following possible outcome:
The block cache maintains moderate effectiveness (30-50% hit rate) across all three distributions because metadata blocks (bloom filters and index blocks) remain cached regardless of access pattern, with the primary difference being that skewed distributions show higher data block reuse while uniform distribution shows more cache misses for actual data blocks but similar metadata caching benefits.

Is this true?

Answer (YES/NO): NO